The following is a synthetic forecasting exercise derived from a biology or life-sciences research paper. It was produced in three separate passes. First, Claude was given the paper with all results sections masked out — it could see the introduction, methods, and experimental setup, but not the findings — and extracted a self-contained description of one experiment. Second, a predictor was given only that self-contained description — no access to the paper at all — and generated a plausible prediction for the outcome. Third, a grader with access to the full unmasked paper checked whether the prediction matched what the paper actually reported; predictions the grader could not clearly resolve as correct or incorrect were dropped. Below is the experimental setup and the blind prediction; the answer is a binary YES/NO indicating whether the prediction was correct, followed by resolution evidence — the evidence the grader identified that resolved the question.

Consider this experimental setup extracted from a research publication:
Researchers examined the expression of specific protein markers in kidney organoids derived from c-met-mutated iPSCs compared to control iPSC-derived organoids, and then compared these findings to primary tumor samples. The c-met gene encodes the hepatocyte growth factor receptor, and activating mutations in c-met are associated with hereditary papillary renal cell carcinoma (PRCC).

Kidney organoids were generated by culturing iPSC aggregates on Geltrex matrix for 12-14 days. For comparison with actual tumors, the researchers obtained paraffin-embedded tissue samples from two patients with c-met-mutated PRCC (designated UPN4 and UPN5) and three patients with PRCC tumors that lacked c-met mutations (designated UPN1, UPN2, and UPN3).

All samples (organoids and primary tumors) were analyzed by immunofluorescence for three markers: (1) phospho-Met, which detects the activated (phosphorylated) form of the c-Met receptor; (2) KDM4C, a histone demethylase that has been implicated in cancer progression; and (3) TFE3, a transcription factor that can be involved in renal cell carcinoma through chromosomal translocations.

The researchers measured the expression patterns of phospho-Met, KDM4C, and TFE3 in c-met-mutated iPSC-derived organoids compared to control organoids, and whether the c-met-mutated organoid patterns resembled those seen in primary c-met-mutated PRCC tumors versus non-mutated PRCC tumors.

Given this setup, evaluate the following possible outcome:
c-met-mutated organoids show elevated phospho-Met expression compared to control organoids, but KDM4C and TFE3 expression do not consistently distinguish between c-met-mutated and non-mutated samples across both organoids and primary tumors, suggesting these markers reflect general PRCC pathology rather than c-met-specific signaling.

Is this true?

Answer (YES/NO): NO